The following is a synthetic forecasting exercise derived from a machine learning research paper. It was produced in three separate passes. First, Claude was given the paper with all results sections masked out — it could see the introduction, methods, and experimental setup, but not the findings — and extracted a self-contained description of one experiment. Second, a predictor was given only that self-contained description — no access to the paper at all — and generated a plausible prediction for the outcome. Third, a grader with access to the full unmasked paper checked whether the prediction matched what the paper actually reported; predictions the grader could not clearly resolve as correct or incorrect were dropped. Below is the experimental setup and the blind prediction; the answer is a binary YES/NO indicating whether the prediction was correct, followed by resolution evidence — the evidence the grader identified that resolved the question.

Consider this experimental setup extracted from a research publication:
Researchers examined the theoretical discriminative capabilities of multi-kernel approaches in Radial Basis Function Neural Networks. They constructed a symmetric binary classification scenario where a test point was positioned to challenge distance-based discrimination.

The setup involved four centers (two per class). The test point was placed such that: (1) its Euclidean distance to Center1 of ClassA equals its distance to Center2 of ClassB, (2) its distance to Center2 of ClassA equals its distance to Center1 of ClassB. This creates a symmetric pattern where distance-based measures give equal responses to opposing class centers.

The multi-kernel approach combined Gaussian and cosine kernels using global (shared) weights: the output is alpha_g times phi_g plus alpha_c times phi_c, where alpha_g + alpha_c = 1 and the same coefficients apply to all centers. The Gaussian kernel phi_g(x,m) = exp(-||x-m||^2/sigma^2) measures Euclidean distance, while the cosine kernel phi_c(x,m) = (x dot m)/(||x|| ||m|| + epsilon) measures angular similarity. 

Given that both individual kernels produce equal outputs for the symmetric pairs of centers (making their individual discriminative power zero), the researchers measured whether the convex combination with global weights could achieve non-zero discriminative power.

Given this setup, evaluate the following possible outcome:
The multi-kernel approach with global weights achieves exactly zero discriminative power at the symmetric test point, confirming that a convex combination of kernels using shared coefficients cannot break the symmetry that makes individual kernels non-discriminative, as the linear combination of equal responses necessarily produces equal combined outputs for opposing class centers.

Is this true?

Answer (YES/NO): YES